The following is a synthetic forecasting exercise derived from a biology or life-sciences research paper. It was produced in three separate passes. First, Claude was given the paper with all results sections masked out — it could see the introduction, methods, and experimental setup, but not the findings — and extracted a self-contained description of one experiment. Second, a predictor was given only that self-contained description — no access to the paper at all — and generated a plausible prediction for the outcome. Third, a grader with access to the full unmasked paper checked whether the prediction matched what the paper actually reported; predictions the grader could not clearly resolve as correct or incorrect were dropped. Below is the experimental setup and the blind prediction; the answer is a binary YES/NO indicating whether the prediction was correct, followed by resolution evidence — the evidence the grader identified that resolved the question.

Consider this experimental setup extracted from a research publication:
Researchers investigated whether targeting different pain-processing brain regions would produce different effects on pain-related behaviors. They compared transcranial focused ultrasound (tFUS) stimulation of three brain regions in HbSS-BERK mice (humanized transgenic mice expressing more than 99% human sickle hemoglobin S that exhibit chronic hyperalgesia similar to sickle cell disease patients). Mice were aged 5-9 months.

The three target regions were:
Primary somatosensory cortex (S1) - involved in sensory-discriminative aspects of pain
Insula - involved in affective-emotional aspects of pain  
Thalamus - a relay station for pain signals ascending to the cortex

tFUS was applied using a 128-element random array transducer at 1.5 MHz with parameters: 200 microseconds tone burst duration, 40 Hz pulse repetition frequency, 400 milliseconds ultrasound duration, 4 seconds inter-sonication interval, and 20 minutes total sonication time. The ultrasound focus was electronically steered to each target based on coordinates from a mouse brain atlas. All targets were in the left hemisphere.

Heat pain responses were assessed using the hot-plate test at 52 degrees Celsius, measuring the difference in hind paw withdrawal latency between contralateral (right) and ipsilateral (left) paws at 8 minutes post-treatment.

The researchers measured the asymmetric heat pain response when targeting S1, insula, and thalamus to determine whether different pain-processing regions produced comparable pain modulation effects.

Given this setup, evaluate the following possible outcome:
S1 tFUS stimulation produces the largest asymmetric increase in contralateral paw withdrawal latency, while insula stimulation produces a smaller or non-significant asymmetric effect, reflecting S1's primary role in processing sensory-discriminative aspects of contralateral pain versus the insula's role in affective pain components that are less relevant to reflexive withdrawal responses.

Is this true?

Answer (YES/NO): NO